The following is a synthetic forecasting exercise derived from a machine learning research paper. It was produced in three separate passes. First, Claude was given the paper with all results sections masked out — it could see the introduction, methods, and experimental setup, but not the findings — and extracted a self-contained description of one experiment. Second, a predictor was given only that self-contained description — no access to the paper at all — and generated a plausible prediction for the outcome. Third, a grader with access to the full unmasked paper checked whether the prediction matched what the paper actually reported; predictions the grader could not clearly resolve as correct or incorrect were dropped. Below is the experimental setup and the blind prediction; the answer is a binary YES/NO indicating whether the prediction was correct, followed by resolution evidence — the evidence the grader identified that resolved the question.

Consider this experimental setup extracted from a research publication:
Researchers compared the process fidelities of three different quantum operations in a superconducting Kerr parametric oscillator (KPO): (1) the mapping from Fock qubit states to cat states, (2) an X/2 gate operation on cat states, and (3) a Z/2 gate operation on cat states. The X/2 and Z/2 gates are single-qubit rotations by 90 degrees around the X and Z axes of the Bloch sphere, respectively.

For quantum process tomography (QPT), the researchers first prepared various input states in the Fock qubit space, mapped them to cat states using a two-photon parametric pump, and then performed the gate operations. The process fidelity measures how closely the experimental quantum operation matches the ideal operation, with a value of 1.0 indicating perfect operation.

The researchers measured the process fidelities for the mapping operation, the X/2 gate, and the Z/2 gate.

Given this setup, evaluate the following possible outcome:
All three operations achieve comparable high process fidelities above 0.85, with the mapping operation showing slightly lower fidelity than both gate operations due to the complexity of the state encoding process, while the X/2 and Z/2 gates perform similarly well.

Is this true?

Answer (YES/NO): NO